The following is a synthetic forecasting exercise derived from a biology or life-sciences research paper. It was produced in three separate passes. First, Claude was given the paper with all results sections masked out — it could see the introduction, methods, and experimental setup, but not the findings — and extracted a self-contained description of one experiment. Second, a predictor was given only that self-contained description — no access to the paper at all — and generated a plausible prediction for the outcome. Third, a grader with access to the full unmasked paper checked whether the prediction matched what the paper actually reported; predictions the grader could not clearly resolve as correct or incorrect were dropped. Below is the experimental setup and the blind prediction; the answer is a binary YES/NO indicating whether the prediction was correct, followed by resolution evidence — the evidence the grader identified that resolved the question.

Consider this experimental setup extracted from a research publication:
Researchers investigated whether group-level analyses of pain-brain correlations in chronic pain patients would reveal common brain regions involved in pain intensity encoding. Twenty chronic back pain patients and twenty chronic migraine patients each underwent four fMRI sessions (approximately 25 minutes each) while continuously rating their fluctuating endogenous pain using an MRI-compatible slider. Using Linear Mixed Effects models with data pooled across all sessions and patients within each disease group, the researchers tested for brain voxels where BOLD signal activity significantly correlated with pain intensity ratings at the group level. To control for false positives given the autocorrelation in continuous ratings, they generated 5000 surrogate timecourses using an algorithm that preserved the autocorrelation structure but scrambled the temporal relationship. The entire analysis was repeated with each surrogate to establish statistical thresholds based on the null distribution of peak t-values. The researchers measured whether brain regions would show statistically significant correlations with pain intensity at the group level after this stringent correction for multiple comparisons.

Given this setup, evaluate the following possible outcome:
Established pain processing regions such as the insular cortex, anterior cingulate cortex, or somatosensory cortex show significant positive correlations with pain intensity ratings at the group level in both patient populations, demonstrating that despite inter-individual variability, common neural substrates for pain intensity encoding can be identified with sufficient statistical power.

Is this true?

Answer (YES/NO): NO